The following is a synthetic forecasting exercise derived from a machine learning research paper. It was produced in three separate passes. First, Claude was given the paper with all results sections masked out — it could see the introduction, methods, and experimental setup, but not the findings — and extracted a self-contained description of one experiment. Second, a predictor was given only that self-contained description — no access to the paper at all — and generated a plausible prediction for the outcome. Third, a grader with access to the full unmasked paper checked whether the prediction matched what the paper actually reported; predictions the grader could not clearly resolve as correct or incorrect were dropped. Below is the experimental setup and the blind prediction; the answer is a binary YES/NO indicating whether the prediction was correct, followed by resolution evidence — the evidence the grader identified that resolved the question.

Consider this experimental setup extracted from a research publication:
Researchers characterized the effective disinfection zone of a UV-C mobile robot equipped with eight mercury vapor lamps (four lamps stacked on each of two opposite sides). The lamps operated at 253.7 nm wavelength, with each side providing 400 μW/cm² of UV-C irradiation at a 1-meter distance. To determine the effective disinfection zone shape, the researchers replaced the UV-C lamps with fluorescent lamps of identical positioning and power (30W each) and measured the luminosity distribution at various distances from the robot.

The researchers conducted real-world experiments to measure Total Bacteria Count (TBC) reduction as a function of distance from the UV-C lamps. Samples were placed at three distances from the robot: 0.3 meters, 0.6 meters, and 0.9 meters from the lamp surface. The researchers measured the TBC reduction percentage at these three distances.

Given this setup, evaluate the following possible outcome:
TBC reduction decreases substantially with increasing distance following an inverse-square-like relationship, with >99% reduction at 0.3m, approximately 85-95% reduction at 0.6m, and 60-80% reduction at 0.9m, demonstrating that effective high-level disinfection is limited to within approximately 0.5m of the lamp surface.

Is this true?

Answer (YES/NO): NO